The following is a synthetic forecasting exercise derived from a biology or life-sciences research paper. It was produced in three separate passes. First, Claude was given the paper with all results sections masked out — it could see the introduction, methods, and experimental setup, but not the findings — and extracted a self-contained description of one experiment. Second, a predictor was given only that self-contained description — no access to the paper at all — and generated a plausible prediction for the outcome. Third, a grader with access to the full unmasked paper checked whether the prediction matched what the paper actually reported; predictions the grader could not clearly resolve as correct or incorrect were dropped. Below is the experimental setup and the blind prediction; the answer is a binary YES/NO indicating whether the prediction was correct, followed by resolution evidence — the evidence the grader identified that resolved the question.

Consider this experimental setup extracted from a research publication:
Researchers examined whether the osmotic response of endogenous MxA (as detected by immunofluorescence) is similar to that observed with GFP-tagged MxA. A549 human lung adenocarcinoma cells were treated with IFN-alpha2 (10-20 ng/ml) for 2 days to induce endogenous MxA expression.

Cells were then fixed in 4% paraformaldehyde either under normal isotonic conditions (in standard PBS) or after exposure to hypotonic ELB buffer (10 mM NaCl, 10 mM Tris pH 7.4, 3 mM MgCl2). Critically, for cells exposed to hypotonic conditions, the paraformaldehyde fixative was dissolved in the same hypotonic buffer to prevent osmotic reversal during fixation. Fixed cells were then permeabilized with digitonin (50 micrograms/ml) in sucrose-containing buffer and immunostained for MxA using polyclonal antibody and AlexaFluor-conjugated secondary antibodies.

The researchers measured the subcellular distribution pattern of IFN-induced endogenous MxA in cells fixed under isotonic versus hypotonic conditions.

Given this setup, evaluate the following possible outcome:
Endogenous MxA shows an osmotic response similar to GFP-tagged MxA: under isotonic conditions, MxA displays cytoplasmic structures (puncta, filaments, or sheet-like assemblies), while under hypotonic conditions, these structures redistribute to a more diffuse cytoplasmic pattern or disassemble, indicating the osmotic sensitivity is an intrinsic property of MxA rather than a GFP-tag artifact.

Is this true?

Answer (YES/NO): YES